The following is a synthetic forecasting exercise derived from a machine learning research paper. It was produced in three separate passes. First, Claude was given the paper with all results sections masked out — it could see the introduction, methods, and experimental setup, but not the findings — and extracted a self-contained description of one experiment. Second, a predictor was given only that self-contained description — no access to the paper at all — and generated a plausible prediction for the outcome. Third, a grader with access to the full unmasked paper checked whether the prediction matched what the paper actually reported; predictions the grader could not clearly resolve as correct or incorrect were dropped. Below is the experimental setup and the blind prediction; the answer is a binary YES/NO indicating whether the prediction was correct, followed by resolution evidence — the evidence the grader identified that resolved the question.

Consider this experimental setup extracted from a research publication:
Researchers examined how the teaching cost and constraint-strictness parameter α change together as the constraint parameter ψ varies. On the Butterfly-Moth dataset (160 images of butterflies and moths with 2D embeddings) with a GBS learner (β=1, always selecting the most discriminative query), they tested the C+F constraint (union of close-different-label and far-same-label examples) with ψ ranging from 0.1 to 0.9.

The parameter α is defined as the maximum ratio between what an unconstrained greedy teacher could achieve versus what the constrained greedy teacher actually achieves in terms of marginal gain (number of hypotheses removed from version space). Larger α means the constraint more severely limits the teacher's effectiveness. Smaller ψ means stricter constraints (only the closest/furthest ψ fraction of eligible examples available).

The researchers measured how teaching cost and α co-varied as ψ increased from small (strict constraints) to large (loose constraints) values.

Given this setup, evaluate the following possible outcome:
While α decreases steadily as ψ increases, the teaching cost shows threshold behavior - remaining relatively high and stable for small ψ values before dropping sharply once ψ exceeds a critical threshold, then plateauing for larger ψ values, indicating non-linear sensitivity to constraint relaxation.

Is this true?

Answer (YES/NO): NO